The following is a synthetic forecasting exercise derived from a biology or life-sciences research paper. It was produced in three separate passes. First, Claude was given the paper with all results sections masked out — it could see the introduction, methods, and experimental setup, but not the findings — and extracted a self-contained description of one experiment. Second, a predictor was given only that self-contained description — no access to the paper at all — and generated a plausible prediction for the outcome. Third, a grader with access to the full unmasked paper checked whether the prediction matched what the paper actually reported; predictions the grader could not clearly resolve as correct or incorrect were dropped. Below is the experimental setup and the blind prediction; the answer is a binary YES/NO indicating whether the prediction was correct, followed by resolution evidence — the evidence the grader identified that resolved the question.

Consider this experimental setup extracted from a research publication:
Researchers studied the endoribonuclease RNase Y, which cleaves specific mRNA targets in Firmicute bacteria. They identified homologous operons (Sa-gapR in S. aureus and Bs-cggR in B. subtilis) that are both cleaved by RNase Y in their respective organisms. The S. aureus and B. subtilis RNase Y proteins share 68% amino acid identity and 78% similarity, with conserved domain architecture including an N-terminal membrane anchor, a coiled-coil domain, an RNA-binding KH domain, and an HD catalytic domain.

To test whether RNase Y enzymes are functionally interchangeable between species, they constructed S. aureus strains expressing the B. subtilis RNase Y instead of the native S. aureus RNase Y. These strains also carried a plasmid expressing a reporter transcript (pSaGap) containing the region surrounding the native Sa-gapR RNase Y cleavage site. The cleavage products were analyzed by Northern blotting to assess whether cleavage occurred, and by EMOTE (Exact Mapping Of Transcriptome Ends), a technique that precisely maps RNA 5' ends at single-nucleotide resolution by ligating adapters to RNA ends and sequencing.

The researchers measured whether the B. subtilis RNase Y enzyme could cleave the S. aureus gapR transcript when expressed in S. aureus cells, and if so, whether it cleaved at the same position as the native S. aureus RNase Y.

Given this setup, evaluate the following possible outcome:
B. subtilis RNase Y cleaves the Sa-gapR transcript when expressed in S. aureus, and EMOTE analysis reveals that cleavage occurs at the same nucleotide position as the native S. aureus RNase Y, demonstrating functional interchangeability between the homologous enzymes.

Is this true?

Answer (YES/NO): YES